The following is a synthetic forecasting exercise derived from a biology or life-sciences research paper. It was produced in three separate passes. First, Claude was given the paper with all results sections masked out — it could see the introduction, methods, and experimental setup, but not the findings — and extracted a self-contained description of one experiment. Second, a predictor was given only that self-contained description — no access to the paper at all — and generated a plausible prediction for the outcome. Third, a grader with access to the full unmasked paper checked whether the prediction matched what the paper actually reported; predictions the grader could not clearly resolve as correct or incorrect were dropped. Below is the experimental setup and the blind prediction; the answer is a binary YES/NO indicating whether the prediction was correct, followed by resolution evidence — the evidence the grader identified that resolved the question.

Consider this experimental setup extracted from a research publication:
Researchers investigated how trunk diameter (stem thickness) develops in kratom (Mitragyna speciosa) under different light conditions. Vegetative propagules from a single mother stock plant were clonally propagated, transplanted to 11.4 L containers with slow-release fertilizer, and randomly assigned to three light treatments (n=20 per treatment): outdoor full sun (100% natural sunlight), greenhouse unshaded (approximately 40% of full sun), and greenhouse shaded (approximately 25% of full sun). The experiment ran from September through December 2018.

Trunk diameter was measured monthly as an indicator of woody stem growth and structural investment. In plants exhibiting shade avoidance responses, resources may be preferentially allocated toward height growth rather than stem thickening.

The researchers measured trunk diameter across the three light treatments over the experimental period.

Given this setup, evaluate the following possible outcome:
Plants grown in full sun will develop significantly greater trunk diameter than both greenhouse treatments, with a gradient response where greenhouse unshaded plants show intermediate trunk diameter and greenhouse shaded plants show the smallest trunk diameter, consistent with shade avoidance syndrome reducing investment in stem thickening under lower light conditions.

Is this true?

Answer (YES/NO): NO